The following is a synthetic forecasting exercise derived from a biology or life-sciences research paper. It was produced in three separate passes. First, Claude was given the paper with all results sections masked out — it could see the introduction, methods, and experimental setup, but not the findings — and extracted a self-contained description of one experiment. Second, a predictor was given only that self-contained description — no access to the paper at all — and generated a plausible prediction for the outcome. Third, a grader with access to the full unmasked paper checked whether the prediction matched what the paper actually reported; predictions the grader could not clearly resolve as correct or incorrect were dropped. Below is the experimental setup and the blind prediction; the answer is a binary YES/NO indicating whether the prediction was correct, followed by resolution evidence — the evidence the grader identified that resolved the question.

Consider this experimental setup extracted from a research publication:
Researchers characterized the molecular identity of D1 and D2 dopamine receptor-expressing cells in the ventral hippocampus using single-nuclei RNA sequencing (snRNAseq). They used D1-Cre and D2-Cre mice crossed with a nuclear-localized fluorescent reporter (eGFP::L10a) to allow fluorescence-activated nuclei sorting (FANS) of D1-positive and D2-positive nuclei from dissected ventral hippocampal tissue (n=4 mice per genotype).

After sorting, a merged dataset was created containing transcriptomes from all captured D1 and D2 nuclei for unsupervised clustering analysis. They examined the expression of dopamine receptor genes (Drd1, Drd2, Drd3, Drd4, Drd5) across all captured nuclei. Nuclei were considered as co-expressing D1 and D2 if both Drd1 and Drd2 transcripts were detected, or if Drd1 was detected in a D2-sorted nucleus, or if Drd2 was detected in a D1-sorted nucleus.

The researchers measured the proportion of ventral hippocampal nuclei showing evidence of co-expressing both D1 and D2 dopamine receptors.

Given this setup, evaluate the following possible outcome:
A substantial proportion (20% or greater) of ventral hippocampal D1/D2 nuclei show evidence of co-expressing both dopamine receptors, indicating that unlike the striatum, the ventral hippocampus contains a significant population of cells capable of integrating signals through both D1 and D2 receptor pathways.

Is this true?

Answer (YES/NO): NO